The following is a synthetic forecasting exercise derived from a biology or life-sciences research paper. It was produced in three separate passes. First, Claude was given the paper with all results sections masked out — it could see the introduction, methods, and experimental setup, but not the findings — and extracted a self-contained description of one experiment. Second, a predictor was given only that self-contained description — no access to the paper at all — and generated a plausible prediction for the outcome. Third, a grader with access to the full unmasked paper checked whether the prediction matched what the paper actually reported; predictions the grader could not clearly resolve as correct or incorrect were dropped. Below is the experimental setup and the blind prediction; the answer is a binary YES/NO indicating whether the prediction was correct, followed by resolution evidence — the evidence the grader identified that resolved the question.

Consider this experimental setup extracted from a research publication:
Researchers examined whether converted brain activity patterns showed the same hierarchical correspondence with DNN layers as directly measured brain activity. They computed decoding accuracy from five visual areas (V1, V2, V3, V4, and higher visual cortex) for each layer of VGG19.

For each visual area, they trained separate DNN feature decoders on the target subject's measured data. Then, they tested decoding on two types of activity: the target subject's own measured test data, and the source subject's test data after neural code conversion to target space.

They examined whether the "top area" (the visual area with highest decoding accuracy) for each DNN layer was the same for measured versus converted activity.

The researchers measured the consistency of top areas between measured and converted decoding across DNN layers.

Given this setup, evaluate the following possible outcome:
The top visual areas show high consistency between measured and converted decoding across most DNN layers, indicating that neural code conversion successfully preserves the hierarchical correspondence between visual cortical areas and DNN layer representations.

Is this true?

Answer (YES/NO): YES